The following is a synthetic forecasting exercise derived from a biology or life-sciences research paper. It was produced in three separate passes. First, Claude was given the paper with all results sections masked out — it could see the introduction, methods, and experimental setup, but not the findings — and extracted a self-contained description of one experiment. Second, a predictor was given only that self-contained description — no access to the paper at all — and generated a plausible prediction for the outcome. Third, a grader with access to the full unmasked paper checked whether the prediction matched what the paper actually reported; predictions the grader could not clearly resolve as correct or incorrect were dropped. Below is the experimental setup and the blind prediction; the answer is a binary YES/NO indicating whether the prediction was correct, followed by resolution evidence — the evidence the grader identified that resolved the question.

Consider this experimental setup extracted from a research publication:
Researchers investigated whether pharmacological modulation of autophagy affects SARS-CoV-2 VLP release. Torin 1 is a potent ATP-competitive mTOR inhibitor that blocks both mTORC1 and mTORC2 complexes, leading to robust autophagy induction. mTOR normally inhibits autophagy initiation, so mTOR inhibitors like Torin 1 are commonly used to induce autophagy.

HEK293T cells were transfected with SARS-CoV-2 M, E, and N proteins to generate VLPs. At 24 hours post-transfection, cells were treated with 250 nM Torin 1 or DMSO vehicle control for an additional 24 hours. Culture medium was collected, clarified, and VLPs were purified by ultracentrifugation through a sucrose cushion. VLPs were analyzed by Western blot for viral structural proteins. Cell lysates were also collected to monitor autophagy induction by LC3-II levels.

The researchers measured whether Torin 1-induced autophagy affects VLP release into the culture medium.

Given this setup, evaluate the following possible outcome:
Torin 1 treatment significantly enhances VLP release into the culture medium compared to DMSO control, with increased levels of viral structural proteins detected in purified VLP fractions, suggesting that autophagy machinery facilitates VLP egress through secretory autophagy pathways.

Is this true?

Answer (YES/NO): YES